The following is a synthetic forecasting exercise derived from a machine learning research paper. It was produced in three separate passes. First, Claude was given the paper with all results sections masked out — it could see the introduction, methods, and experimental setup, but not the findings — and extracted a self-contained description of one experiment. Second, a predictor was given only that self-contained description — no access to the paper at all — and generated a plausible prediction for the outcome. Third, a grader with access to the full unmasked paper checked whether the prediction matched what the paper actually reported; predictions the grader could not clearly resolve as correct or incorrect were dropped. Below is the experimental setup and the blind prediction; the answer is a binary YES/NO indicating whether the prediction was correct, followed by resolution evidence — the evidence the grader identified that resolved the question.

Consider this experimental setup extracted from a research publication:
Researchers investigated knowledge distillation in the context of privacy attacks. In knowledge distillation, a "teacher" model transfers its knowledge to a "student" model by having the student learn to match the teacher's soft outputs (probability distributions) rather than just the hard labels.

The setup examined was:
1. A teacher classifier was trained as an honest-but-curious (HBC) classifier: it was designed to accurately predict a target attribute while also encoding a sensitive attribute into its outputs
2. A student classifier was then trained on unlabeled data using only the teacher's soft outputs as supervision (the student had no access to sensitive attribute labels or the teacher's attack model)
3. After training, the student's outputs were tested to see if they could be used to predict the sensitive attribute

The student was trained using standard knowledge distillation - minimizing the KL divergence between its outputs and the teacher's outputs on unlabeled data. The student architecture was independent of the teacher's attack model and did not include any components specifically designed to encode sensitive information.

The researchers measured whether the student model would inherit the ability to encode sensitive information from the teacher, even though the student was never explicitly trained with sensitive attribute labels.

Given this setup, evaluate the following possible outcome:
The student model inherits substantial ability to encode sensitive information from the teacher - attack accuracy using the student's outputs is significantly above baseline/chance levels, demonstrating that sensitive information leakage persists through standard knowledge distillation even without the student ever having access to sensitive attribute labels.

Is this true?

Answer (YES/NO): YES